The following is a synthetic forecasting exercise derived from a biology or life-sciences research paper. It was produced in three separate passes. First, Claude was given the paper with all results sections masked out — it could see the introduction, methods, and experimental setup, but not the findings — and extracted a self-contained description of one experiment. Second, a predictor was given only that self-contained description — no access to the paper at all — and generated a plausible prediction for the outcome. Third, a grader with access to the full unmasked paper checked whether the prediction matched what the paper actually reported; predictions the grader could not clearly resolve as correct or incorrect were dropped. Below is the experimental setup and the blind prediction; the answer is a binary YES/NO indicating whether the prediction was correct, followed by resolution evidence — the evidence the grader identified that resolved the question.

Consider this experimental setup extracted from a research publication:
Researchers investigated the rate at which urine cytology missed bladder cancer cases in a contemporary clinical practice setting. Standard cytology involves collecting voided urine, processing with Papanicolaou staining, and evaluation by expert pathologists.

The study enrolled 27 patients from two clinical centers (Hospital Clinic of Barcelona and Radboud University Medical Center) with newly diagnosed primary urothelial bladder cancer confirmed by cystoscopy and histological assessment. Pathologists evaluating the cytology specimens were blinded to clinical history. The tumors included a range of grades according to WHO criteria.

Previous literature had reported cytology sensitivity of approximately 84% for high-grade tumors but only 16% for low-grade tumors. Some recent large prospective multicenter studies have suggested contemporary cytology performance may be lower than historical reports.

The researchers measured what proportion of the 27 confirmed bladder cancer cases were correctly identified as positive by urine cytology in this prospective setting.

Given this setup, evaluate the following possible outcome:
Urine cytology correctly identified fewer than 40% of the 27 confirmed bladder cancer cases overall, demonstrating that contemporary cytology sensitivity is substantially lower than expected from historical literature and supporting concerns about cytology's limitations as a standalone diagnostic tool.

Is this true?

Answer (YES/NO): NO